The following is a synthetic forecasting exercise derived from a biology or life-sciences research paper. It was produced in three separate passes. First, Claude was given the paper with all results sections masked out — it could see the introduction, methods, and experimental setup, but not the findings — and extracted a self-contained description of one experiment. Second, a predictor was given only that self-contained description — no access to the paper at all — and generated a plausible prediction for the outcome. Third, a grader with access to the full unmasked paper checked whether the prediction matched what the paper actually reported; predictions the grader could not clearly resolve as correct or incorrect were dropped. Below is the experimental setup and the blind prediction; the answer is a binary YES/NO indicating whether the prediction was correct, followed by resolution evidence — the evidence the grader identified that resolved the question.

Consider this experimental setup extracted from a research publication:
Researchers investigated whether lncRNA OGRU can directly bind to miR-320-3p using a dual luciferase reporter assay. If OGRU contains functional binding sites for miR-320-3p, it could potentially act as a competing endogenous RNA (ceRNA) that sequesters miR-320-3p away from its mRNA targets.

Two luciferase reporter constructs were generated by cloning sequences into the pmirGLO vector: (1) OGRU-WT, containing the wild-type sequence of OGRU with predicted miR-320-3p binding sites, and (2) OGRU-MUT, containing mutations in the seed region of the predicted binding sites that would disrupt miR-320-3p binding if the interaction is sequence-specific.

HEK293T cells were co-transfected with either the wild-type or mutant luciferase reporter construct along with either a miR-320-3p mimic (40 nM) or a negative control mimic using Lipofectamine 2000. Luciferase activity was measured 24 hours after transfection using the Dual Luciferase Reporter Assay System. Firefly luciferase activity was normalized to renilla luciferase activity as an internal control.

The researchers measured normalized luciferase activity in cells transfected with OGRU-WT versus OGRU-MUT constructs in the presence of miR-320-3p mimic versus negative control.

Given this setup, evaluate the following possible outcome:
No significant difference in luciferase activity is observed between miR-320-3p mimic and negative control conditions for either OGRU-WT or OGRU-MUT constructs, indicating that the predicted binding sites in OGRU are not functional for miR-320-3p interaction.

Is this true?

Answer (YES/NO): NO